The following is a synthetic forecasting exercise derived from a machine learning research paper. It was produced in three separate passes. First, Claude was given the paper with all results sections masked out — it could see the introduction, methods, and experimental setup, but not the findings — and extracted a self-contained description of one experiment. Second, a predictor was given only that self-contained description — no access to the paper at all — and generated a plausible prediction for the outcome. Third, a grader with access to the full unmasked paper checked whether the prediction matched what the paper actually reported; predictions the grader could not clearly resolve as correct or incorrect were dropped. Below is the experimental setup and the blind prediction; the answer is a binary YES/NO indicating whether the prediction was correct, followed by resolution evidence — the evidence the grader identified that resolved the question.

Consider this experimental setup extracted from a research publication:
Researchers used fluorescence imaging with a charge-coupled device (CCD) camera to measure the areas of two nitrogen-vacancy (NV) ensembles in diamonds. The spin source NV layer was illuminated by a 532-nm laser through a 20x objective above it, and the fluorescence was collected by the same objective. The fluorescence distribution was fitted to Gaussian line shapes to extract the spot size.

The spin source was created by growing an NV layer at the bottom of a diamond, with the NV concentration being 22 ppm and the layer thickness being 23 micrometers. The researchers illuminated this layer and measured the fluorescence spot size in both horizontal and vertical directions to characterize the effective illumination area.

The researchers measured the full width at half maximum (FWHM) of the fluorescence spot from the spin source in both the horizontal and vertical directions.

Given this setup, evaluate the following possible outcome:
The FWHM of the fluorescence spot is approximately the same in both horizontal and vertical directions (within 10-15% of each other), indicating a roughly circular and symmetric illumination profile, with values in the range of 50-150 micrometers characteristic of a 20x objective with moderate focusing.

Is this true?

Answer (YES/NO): YES